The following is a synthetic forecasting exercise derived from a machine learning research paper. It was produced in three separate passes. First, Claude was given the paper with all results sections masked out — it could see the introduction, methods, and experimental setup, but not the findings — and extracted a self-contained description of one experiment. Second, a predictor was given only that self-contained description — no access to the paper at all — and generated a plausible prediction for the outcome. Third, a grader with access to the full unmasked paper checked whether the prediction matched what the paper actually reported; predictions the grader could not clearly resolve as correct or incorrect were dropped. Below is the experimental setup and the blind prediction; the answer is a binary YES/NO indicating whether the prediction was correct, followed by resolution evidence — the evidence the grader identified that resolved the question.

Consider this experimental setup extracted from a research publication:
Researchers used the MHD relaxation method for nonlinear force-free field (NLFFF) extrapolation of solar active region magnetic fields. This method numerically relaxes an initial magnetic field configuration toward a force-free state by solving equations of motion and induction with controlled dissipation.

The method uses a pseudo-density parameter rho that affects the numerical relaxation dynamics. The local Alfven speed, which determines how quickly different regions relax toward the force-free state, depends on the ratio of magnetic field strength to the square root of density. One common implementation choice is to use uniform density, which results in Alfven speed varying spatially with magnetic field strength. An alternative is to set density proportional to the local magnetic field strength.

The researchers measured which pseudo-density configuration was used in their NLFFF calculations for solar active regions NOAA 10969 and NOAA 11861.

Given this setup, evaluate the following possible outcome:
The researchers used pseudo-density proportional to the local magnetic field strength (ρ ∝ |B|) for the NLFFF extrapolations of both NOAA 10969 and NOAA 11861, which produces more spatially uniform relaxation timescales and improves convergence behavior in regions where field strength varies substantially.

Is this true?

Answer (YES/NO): YES